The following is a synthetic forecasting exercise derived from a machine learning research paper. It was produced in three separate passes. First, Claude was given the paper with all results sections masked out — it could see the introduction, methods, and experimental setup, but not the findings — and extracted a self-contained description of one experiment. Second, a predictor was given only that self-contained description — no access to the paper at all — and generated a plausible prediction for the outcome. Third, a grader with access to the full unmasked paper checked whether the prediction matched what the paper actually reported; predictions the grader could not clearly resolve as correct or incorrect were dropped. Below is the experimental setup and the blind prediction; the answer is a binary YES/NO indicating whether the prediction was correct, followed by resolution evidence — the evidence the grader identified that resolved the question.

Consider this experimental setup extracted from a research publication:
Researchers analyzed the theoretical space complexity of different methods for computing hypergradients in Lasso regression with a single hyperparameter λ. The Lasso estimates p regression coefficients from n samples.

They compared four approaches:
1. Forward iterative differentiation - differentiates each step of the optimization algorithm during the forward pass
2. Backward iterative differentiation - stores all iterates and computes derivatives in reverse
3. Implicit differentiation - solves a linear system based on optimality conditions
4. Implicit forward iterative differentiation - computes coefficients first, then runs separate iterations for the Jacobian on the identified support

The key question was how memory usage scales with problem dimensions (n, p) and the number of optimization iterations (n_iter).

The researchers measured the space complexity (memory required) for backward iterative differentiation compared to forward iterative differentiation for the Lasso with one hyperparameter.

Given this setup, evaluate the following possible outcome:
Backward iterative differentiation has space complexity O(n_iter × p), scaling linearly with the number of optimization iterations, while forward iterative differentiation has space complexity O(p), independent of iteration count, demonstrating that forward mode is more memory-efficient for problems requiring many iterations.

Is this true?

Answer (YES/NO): YES